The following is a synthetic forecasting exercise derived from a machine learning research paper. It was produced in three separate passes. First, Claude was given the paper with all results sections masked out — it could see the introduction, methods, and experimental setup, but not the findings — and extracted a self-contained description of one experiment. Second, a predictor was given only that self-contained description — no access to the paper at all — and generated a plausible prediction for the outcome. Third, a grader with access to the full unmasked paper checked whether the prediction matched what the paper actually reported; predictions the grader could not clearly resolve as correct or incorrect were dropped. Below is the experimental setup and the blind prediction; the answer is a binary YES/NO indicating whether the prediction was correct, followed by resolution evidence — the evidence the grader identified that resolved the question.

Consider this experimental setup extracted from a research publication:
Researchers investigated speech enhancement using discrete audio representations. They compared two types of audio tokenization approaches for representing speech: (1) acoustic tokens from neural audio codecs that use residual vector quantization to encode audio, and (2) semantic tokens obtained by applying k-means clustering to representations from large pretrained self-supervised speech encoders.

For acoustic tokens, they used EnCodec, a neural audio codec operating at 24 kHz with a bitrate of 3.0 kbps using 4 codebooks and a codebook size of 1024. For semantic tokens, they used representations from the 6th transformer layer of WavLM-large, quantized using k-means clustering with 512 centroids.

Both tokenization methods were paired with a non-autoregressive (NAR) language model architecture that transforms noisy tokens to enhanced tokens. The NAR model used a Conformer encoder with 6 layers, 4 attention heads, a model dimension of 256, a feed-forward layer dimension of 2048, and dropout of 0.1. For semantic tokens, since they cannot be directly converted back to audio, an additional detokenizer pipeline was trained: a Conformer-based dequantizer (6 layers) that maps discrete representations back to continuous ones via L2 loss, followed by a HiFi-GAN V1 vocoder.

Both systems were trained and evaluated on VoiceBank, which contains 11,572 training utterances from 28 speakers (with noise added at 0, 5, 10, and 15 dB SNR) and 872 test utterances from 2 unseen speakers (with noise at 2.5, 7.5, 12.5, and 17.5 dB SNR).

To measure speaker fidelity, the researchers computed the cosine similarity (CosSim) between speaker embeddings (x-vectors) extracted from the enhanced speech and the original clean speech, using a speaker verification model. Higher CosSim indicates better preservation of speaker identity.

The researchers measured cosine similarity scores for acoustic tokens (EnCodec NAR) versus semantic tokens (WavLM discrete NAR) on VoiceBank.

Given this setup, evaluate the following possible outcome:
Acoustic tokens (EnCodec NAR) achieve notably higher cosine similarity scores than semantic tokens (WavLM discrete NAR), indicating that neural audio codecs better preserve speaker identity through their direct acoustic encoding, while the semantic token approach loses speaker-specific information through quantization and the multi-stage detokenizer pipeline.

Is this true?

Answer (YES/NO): YES